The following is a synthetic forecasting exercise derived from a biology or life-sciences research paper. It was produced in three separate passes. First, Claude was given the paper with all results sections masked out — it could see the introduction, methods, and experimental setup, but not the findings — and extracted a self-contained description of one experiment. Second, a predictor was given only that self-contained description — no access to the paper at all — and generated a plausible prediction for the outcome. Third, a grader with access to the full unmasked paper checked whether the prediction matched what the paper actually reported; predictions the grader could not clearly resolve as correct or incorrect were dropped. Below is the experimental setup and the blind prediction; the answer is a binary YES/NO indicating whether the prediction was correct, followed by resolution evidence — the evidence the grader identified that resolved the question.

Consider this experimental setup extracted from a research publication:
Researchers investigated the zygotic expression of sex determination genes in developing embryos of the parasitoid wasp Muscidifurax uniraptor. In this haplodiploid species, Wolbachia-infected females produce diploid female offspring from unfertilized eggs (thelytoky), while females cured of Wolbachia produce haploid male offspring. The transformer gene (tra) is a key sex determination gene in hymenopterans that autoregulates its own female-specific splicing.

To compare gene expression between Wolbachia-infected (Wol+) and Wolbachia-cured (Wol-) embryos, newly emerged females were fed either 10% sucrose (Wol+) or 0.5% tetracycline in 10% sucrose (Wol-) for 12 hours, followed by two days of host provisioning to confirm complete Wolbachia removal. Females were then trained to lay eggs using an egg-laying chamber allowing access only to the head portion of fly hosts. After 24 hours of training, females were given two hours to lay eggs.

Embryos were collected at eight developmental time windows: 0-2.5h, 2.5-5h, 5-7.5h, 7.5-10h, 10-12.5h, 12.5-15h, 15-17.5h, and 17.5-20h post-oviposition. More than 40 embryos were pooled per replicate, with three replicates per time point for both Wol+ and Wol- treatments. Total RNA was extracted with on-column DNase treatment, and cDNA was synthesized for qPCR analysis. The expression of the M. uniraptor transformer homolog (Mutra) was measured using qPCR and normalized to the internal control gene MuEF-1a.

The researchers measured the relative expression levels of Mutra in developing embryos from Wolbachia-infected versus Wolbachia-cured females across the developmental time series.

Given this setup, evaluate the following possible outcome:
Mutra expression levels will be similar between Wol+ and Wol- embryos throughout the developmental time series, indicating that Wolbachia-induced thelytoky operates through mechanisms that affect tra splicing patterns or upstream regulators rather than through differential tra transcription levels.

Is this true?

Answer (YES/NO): NO